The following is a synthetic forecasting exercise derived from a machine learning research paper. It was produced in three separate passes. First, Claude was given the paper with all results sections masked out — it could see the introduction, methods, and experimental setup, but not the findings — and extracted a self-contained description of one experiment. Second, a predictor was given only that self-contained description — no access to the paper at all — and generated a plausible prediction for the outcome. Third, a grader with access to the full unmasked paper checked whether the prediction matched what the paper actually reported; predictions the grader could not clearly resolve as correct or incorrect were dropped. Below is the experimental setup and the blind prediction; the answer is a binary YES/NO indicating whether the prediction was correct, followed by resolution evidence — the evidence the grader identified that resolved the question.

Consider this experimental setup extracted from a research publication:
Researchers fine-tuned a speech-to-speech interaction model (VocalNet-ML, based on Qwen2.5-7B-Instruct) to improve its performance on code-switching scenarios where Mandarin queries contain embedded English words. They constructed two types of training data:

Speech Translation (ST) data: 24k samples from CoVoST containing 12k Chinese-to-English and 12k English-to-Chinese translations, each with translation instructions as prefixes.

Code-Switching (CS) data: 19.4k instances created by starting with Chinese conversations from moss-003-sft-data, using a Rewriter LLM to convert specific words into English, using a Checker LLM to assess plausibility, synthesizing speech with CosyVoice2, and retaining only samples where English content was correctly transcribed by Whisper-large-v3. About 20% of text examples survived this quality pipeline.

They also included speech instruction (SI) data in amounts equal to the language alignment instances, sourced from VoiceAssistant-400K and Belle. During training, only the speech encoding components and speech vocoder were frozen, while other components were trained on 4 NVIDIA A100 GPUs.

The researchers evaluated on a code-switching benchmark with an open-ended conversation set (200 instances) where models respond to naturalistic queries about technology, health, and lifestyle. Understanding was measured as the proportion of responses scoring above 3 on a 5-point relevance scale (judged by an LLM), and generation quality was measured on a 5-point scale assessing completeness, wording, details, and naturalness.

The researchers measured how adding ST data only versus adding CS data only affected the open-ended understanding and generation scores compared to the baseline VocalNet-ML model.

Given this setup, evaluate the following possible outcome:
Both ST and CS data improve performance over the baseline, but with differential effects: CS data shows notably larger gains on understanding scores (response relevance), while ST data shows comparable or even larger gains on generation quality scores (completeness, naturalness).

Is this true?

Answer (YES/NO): NO